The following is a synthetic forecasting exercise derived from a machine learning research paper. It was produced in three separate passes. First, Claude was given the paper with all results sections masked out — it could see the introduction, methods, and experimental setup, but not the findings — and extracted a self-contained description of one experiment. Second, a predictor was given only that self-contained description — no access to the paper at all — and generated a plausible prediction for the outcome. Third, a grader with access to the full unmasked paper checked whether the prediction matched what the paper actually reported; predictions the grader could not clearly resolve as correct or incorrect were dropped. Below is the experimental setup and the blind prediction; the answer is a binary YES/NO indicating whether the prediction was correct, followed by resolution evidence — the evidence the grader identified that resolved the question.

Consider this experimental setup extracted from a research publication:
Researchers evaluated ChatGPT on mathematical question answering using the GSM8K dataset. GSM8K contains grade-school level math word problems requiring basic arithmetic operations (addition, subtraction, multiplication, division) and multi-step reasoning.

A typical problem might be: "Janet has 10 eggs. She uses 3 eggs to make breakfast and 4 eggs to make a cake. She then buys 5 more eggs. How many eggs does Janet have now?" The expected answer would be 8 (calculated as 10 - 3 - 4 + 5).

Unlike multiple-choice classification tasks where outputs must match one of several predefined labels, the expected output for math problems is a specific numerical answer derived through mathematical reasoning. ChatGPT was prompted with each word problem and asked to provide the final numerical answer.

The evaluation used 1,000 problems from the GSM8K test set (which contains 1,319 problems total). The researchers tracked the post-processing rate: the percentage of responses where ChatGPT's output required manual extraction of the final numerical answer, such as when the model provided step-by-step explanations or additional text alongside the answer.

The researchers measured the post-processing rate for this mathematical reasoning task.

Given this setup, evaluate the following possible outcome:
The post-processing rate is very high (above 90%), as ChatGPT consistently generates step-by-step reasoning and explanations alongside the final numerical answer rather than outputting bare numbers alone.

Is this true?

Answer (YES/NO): NO